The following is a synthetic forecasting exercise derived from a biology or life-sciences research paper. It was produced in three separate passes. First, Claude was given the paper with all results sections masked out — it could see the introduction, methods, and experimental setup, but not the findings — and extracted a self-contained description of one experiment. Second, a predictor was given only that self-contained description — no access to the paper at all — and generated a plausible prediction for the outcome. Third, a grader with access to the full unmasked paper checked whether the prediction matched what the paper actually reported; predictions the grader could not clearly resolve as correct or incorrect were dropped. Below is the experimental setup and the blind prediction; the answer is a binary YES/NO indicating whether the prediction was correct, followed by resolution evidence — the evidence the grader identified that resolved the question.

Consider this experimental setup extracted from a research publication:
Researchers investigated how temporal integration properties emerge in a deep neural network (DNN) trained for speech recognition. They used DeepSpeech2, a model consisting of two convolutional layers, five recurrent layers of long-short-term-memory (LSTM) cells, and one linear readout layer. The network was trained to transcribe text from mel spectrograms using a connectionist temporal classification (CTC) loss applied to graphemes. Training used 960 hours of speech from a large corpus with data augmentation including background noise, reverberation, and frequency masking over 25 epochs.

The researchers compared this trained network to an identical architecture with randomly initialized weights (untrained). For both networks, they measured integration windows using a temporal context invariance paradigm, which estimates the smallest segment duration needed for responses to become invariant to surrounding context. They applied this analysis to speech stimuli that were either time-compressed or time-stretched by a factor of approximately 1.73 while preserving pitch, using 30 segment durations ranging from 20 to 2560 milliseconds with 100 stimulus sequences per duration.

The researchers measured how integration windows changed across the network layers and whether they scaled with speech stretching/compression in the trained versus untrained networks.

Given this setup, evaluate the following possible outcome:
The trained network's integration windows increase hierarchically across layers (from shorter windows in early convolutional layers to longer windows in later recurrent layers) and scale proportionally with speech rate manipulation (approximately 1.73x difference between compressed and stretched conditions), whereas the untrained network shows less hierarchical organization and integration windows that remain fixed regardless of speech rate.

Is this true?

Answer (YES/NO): YES